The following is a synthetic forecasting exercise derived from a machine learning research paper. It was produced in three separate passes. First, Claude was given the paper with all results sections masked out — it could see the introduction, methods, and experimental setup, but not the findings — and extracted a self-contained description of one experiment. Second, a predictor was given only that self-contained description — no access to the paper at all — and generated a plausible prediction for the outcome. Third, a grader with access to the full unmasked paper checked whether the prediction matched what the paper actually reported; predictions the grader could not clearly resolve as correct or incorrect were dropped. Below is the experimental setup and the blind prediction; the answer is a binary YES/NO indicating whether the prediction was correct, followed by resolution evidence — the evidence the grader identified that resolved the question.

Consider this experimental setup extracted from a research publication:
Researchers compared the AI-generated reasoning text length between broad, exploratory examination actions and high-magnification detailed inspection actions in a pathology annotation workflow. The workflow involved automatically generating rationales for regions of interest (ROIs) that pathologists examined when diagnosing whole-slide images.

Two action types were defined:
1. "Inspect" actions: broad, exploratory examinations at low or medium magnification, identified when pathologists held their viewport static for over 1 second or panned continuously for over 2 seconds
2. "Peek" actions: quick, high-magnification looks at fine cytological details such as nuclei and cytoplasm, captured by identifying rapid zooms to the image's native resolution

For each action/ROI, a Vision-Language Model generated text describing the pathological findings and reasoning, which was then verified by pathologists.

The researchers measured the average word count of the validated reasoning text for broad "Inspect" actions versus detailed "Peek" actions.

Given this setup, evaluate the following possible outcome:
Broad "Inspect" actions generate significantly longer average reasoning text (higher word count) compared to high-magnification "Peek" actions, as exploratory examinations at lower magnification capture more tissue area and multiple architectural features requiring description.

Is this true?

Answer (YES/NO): YES